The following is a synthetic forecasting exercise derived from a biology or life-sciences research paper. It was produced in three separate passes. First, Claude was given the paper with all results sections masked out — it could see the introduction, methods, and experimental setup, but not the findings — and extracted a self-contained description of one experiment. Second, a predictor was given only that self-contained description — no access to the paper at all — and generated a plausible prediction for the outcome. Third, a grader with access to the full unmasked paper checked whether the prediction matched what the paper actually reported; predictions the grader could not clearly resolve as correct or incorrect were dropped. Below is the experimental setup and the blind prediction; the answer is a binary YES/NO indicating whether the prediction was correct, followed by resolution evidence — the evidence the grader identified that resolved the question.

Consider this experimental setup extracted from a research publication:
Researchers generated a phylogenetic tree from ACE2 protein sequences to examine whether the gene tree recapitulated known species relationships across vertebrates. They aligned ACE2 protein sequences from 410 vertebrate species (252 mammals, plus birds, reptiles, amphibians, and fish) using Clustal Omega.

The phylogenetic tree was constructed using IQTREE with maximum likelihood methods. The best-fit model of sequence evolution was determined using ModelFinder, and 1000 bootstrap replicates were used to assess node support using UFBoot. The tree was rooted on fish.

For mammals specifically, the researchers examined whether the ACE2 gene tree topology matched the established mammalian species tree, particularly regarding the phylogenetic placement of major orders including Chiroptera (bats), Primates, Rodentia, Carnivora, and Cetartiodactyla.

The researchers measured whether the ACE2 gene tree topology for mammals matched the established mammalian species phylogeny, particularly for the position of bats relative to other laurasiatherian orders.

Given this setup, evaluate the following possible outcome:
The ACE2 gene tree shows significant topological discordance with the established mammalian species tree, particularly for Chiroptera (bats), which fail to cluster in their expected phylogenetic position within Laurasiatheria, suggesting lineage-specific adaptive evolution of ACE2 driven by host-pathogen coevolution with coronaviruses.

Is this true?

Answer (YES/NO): NO